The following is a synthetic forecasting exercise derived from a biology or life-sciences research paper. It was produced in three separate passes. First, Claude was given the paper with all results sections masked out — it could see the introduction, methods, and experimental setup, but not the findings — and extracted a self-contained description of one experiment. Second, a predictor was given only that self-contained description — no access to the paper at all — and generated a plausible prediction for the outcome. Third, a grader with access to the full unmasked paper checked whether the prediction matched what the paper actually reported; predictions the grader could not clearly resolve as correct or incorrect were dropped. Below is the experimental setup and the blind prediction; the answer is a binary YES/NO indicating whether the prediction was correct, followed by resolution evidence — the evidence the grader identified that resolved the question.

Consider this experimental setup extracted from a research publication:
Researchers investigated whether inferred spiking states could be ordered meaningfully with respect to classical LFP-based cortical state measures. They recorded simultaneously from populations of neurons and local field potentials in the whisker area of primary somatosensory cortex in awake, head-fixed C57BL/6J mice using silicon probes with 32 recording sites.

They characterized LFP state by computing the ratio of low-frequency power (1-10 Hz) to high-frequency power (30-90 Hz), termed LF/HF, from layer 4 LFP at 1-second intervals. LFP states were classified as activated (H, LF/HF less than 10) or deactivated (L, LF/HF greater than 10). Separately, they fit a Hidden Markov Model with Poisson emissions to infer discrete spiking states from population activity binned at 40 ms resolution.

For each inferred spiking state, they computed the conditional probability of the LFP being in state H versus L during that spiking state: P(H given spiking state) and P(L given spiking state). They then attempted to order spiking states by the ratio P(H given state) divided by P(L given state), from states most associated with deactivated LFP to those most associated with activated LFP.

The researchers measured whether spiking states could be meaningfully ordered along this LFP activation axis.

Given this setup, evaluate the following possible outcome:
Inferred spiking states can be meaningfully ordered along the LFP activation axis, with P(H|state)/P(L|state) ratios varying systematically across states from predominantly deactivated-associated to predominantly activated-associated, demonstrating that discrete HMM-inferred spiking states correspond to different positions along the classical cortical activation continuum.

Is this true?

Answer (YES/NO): YES